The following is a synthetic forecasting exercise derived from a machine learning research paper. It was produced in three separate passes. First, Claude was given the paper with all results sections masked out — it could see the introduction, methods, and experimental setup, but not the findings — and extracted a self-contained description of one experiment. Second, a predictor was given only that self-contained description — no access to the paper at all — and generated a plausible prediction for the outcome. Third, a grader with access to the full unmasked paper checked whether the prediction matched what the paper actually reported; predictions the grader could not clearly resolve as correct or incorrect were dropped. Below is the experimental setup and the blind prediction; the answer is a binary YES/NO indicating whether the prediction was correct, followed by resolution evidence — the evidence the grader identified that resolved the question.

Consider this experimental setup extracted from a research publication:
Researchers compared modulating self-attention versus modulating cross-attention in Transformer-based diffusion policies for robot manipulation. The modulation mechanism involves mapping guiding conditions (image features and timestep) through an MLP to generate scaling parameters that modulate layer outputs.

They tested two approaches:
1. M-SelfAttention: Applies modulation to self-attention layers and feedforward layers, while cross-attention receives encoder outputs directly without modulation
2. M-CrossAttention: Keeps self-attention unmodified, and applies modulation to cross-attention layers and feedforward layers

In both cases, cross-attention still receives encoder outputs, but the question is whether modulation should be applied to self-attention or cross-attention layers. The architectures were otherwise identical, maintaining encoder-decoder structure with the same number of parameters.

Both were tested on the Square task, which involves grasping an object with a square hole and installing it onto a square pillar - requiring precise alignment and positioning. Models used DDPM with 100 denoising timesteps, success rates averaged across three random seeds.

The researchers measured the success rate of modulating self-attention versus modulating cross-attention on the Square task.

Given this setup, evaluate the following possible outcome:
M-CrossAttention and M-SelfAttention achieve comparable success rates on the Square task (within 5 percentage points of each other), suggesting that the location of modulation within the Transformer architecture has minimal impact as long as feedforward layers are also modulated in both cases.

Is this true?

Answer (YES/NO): YES